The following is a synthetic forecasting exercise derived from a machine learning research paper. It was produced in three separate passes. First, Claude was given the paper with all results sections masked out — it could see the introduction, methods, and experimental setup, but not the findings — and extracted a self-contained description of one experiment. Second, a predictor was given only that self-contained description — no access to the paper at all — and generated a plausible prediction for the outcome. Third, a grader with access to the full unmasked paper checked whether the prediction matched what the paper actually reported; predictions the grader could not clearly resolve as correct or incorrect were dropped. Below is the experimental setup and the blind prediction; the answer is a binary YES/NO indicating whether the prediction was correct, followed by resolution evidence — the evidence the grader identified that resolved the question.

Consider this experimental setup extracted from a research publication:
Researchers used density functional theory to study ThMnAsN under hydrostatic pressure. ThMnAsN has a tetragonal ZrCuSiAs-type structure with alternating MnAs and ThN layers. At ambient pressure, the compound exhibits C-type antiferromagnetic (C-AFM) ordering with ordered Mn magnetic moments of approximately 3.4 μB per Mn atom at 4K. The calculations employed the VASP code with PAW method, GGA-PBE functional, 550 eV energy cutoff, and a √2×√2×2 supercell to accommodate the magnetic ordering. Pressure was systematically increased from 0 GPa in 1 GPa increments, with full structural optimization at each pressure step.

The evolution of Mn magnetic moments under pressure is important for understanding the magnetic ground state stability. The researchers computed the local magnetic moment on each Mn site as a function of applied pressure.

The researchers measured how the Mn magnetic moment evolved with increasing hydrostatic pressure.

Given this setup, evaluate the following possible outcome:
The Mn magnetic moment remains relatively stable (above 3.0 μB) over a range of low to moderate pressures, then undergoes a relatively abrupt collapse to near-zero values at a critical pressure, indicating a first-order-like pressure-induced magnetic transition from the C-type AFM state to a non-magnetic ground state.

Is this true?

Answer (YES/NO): YES